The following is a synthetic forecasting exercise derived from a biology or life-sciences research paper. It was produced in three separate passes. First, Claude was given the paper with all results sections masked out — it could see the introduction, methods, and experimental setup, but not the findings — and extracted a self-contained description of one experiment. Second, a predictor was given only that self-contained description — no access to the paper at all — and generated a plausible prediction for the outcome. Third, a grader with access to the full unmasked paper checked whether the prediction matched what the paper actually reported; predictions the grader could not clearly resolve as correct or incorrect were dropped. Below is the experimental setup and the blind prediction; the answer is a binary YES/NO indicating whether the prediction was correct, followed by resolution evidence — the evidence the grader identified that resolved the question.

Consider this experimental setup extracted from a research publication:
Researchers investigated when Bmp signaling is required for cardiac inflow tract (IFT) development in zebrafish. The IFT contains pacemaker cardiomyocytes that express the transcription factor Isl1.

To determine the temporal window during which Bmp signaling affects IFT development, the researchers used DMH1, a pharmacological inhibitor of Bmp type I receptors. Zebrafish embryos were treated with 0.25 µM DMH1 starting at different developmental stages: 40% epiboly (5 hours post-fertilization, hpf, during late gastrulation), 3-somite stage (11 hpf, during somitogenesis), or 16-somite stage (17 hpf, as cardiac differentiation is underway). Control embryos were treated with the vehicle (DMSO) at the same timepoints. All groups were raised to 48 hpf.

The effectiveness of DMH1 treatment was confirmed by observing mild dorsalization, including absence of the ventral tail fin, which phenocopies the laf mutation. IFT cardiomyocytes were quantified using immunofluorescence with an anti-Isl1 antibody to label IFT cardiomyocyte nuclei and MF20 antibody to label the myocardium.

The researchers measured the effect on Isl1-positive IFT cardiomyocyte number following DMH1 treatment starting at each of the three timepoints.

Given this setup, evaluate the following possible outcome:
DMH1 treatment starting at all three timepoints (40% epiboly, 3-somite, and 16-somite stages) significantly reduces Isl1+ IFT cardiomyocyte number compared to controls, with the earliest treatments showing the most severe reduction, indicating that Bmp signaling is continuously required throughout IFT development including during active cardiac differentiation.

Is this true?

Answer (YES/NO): NO